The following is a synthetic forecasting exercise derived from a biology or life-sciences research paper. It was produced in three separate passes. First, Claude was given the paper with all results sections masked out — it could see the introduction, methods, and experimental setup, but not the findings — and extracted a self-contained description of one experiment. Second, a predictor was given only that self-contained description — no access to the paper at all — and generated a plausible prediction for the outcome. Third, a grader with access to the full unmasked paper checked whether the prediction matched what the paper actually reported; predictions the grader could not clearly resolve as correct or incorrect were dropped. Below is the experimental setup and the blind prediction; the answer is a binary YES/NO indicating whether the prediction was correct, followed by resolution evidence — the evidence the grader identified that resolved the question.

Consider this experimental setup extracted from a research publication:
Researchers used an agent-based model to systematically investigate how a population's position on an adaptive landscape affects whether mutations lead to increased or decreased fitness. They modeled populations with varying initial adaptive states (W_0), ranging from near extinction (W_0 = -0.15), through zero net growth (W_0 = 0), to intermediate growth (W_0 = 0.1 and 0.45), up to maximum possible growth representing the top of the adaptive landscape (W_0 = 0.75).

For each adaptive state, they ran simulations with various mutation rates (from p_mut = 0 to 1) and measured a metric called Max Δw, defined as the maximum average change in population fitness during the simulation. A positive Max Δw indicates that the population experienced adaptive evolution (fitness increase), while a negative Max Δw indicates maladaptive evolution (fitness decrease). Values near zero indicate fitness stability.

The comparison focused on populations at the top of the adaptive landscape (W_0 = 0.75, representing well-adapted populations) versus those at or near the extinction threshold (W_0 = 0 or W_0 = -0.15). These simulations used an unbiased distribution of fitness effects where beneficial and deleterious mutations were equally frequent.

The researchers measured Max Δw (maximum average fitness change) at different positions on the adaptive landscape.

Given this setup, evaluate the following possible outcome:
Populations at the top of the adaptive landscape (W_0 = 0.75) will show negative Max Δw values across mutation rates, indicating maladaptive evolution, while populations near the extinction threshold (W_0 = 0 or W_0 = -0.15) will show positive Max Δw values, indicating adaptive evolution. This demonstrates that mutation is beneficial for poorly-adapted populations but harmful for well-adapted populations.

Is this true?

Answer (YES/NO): NO